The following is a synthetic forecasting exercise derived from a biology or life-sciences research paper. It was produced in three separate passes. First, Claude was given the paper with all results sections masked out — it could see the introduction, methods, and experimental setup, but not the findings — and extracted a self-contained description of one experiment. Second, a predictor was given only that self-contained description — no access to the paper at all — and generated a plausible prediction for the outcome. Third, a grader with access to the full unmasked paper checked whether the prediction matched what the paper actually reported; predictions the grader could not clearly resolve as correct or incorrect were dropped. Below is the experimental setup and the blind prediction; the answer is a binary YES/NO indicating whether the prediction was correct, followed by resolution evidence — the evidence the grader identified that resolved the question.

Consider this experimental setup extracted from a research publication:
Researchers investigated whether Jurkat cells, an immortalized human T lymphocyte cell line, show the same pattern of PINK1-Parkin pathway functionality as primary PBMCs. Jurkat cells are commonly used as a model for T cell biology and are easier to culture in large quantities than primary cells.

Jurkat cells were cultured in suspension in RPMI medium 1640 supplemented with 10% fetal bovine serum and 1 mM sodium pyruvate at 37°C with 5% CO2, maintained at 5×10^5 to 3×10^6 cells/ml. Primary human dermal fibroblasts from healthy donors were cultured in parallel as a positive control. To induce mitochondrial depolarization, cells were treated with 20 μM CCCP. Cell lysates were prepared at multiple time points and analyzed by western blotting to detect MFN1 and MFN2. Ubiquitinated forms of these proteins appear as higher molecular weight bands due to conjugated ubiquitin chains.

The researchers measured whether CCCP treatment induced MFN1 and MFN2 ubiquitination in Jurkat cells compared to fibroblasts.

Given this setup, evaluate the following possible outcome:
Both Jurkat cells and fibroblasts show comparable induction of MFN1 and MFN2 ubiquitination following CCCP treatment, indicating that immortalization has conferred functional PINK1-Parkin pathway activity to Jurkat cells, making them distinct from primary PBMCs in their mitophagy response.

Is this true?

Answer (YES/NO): YES